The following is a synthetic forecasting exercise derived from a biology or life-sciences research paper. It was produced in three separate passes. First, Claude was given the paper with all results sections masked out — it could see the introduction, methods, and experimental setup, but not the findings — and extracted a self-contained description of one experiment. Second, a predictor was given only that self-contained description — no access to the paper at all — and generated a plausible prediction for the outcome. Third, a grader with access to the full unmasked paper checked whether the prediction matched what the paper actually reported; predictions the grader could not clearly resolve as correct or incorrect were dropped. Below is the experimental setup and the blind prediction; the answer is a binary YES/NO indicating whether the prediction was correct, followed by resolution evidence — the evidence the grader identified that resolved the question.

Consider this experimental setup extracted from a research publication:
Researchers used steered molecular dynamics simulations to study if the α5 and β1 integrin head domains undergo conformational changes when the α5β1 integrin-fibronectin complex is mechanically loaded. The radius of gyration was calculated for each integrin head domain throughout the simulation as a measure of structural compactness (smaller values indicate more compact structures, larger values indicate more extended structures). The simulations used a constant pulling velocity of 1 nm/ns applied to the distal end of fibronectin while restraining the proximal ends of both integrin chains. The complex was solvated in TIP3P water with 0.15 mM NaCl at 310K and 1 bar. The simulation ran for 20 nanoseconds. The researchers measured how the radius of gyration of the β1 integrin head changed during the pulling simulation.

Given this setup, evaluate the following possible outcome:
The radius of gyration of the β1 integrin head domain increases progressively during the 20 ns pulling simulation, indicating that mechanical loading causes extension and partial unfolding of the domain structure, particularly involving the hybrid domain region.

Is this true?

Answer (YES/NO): NO